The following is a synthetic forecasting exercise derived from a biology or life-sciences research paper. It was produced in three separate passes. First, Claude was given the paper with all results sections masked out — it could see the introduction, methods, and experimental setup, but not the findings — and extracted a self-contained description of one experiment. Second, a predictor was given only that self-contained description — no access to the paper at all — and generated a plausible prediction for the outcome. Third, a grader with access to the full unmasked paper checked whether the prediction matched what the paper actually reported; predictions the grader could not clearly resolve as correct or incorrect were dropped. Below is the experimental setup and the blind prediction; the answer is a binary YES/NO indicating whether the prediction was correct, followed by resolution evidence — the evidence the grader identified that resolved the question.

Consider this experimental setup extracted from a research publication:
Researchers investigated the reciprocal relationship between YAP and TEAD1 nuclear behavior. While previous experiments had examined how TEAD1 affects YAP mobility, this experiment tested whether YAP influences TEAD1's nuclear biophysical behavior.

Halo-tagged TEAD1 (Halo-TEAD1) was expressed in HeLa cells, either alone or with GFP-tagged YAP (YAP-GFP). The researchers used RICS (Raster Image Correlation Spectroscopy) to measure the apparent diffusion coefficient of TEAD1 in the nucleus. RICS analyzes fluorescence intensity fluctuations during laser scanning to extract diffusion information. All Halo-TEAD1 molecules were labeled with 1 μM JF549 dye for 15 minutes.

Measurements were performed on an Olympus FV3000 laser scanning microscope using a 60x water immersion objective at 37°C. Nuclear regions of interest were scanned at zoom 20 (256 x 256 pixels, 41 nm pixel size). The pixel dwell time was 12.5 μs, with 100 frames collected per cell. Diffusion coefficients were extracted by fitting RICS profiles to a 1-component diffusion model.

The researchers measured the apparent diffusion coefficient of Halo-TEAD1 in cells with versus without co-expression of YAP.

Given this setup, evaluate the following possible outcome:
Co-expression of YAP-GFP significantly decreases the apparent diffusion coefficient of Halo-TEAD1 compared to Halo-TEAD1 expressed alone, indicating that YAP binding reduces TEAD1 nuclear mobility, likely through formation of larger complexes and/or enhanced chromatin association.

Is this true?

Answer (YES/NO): NO